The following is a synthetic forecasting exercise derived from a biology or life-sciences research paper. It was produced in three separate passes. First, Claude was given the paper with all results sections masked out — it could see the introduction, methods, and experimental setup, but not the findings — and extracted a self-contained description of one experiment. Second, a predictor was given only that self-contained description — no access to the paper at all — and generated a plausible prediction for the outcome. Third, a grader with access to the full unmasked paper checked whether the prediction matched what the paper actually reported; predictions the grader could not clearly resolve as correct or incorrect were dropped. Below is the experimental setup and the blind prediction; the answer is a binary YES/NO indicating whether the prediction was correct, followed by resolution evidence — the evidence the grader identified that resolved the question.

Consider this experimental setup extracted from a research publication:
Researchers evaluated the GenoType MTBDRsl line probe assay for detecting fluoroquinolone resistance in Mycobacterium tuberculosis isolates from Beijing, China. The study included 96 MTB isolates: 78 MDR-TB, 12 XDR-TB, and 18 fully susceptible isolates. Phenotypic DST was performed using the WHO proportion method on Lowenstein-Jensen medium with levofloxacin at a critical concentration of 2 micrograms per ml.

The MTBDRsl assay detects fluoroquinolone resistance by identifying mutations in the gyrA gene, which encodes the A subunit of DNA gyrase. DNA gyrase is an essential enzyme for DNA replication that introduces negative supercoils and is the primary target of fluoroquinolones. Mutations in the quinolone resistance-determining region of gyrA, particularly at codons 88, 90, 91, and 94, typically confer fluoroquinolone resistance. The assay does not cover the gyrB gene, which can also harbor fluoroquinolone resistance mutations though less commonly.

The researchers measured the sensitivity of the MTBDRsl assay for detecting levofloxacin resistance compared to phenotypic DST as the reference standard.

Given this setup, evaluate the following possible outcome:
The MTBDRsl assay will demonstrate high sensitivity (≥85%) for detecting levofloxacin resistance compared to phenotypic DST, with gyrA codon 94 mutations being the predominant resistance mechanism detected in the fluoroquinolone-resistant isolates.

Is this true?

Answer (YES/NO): YES